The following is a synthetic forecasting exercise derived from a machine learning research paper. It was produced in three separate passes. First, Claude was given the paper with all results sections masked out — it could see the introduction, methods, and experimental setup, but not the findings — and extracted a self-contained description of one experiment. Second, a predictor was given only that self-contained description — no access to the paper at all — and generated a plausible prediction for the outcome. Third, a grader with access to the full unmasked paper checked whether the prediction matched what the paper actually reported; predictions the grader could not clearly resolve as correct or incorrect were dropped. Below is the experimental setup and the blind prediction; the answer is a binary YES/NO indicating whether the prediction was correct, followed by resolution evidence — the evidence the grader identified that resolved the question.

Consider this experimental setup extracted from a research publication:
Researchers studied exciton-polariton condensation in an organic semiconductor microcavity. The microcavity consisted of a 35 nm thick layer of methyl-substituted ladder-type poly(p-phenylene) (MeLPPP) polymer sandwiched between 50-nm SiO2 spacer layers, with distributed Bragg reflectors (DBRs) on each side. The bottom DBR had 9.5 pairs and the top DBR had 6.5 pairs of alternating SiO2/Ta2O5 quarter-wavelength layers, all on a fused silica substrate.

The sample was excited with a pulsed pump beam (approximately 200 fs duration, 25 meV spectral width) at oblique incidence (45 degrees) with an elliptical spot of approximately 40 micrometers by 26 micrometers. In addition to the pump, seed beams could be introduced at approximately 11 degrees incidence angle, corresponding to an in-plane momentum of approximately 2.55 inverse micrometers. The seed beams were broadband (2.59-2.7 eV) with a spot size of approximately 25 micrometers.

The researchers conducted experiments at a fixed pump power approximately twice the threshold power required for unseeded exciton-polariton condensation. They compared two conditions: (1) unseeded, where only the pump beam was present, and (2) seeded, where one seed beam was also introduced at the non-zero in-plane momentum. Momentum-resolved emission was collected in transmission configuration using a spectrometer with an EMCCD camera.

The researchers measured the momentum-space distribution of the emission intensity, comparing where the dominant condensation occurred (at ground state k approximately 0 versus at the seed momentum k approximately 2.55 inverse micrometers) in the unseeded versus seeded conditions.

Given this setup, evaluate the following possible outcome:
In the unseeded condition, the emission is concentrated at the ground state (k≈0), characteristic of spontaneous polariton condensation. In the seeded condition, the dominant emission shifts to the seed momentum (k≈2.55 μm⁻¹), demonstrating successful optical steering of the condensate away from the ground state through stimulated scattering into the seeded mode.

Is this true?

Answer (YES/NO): YES